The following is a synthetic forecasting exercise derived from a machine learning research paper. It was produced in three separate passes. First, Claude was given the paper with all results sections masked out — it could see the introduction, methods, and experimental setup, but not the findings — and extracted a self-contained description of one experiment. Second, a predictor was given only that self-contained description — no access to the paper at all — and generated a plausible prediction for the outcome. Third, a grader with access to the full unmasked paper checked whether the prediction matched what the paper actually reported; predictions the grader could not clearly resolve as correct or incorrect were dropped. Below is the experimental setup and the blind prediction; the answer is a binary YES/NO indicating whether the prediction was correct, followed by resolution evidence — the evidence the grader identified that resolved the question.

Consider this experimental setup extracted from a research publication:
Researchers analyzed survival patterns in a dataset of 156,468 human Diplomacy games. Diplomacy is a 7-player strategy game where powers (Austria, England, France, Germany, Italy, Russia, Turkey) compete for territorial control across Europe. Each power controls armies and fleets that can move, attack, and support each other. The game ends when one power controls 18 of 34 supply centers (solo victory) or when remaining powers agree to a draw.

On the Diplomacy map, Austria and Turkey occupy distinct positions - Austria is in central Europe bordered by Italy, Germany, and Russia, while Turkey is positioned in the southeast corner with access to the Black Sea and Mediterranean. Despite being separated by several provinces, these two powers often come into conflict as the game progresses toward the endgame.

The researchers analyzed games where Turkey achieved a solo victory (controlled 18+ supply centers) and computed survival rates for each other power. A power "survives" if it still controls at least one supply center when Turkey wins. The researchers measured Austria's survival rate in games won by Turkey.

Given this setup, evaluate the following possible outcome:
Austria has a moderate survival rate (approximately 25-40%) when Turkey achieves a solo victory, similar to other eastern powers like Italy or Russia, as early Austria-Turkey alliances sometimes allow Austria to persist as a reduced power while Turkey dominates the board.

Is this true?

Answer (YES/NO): NO